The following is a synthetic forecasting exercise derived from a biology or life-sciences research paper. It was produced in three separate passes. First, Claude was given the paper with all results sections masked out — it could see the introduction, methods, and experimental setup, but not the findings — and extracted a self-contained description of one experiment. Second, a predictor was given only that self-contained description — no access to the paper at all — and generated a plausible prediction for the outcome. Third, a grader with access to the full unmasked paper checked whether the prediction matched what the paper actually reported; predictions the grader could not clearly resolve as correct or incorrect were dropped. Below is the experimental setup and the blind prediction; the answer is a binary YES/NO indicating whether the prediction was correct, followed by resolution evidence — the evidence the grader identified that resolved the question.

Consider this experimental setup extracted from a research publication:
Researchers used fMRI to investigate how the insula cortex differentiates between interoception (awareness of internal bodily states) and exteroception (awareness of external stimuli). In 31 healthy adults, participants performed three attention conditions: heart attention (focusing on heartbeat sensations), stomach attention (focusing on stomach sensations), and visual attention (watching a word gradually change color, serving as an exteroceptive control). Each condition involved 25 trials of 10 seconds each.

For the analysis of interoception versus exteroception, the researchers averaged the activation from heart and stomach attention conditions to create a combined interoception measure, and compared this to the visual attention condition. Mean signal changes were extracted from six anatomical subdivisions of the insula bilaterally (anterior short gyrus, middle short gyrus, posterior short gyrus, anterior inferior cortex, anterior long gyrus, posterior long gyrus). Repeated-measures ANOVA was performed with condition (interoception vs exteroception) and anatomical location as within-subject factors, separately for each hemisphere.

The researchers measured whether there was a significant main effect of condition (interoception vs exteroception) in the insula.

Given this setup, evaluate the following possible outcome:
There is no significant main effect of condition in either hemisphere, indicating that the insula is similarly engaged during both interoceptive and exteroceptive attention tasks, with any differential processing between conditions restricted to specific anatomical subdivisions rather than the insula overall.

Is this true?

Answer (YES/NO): YES